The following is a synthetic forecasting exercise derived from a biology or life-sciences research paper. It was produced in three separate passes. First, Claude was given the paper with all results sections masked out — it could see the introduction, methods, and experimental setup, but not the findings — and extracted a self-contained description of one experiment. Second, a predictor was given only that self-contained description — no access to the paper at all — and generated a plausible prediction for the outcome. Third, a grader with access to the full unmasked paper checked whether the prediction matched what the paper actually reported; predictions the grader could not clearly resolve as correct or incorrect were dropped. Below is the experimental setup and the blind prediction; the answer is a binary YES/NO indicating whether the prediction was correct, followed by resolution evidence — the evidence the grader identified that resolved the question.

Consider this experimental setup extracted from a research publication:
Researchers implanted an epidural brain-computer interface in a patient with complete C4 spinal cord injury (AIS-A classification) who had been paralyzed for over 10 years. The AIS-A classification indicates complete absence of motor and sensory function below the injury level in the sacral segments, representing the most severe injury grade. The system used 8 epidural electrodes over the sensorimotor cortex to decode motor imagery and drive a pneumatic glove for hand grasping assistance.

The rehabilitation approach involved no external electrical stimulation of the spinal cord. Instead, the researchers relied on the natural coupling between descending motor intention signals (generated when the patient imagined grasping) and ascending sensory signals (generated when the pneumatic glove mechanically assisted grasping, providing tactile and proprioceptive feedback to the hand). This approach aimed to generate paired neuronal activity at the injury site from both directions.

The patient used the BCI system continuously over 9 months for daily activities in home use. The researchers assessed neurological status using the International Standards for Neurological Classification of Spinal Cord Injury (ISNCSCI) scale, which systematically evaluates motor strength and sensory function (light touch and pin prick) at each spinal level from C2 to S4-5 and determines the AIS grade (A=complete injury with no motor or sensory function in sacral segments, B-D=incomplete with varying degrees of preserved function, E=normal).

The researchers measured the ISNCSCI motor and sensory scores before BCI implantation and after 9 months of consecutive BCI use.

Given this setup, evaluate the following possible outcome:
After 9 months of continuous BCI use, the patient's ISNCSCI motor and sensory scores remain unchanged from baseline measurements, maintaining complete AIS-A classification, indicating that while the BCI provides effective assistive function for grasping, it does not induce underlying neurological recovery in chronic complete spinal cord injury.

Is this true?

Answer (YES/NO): NO